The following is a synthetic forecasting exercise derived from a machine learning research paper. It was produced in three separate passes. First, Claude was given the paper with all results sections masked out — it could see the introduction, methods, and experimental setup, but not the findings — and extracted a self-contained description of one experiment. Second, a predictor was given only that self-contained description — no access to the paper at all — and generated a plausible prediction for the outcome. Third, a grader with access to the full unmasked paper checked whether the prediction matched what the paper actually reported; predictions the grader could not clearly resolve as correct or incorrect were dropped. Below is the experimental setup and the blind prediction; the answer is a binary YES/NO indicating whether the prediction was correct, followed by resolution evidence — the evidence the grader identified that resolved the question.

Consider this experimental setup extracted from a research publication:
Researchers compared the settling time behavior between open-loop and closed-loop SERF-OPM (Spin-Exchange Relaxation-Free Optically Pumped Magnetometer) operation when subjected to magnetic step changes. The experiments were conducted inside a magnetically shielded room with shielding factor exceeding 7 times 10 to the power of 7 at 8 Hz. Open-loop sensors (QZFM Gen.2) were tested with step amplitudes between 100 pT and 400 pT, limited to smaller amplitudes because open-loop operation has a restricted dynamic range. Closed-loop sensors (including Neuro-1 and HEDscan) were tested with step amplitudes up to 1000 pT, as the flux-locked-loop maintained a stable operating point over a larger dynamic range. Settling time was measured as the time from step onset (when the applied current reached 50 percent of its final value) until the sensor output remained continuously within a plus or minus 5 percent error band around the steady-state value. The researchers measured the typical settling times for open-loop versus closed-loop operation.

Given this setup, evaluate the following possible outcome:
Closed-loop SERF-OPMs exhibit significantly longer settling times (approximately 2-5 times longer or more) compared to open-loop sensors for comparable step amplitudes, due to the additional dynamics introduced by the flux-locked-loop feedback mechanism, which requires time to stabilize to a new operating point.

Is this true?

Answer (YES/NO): NO